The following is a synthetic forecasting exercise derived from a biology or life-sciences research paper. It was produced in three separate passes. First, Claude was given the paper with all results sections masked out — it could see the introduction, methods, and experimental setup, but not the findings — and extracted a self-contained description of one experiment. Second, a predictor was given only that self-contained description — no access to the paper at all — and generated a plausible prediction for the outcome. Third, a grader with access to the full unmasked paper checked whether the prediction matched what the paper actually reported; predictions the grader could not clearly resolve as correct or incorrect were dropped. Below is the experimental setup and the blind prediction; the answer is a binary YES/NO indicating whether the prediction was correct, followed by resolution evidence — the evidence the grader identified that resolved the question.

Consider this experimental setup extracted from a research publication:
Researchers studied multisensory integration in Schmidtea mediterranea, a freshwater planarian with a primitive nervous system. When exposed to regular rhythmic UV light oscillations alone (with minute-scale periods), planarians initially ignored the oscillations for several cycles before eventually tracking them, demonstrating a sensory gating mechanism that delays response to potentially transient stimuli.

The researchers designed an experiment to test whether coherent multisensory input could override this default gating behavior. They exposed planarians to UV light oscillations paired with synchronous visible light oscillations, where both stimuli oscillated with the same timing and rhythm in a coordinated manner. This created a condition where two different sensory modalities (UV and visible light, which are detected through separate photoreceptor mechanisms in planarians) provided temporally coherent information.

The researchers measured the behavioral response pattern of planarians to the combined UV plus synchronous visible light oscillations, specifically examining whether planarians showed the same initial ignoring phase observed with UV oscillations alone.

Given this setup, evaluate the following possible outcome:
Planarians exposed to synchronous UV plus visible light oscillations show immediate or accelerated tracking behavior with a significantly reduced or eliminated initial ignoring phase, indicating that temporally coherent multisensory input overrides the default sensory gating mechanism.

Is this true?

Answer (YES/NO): YES